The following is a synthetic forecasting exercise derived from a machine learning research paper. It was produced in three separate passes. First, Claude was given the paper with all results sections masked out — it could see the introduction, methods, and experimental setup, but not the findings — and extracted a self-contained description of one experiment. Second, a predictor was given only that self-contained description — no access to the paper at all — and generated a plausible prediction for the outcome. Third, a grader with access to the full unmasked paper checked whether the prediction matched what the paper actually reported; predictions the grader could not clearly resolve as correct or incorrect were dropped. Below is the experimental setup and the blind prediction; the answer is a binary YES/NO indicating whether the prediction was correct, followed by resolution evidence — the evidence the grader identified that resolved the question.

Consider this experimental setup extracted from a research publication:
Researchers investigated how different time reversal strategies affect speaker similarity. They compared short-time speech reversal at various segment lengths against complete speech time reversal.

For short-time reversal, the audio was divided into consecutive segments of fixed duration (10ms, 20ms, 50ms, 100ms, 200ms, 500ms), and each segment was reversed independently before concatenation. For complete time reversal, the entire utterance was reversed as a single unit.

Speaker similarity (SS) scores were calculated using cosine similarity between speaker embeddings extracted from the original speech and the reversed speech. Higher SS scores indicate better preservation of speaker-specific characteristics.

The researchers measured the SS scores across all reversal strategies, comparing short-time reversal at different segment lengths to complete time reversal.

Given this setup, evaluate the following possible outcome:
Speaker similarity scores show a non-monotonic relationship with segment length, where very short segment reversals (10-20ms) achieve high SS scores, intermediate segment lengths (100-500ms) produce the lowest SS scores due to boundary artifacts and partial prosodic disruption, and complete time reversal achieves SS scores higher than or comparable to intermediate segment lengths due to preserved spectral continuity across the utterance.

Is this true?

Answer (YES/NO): NO